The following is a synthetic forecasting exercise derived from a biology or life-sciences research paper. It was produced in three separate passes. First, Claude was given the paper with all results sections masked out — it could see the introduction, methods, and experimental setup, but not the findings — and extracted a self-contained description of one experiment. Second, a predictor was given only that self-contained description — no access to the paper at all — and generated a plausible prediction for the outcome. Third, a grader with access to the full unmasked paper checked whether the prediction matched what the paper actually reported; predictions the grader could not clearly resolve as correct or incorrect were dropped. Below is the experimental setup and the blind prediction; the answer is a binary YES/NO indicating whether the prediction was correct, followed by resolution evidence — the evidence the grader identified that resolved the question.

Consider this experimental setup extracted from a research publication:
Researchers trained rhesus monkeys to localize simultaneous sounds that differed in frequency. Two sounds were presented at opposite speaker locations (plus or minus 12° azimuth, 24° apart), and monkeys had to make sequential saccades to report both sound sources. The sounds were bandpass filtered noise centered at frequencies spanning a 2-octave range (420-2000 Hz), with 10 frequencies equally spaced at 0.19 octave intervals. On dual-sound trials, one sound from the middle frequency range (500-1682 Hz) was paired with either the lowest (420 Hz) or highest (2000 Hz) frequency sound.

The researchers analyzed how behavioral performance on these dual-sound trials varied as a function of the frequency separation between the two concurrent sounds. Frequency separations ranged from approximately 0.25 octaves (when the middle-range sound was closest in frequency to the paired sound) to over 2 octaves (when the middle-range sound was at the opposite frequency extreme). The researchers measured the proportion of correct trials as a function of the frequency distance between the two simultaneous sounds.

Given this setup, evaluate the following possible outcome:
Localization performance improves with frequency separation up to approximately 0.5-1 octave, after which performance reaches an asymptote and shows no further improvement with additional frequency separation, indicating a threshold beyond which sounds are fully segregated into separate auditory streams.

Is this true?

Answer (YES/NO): NO